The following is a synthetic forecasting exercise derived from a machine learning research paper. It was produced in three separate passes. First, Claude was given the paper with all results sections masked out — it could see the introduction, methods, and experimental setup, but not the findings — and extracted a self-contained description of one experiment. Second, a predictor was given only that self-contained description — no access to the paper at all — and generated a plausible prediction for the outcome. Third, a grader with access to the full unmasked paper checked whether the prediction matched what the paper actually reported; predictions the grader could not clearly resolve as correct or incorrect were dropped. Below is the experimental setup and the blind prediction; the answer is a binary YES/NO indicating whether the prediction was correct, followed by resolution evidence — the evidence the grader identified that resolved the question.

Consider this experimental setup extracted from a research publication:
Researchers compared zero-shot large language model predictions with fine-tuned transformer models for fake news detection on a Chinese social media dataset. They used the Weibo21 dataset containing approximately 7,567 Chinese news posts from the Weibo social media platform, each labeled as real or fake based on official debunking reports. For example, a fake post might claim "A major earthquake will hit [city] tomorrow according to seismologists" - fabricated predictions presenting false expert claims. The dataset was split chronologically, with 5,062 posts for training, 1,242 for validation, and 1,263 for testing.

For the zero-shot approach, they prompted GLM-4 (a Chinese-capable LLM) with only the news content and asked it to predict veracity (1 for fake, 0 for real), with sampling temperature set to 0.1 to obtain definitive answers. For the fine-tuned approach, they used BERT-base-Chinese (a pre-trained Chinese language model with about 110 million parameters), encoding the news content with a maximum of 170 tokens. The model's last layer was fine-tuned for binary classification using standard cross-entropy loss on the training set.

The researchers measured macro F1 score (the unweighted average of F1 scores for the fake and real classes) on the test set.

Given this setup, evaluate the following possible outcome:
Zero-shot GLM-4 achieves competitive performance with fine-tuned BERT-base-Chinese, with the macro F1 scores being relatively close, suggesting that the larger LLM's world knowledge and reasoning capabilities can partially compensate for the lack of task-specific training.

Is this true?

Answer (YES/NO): NO